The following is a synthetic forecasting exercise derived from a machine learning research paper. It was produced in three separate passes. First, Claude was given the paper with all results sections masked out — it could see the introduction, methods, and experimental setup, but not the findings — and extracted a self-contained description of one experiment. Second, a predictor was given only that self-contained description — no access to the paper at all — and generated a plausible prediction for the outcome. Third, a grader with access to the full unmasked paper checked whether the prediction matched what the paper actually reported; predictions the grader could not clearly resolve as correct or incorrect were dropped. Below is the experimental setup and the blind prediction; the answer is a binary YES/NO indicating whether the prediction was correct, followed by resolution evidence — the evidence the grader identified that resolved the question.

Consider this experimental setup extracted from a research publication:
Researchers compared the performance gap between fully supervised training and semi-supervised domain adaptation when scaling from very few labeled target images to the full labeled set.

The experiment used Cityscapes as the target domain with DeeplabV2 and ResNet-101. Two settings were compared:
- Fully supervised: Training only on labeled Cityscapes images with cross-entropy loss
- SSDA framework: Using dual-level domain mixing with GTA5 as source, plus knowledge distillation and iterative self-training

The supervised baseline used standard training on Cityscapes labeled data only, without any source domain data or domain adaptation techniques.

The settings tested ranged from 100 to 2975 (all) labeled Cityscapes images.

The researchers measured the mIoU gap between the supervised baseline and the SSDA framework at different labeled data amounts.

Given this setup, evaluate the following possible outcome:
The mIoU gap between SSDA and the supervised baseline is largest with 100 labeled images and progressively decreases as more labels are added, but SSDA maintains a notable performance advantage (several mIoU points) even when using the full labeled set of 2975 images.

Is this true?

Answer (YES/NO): YES